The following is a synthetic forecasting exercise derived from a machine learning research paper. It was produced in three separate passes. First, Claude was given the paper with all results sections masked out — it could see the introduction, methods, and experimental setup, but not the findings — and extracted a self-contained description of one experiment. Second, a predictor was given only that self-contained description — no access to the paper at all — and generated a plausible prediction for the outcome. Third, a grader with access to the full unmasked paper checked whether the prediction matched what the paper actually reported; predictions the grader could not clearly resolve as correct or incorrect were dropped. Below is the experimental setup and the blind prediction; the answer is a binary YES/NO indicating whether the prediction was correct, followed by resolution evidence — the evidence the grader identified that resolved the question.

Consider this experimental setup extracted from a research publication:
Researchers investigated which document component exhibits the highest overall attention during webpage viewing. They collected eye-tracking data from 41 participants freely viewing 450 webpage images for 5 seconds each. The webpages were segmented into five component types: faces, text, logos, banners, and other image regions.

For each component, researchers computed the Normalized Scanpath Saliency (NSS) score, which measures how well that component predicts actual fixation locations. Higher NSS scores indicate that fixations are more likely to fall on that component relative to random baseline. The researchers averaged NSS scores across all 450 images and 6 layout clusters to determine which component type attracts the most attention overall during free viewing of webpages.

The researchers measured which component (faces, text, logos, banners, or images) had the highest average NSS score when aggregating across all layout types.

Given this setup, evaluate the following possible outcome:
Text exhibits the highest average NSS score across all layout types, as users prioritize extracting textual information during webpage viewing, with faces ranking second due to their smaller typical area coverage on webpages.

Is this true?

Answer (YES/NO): YES